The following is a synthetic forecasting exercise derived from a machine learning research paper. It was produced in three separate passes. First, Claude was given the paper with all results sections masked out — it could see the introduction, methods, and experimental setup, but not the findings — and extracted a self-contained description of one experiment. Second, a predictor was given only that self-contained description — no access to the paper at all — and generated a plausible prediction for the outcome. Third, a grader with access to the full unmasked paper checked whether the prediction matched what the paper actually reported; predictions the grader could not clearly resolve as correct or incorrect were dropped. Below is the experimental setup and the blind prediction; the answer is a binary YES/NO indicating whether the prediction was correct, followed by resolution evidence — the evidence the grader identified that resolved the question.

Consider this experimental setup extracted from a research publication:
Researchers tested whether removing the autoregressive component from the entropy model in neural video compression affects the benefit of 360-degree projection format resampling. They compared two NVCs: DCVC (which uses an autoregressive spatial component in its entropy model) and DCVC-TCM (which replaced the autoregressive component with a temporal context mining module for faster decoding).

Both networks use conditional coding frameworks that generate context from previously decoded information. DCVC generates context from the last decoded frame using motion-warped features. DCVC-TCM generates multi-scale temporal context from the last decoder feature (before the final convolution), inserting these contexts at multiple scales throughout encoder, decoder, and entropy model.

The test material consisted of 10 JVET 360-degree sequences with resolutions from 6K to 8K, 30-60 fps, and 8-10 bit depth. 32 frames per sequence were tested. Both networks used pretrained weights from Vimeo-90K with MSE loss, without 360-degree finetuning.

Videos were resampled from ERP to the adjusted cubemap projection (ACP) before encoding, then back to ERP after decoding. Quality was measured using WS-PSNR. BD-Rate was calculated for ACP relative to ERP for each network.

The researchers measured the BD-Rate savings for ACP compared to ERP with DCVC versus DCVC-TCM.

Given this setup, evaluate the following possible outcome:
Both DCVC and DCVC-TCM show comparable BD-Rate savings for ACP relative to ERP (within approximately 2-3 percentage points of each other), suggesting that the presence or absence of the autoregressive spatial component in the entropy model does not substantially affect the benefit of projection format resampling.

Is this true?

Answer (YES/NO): NO